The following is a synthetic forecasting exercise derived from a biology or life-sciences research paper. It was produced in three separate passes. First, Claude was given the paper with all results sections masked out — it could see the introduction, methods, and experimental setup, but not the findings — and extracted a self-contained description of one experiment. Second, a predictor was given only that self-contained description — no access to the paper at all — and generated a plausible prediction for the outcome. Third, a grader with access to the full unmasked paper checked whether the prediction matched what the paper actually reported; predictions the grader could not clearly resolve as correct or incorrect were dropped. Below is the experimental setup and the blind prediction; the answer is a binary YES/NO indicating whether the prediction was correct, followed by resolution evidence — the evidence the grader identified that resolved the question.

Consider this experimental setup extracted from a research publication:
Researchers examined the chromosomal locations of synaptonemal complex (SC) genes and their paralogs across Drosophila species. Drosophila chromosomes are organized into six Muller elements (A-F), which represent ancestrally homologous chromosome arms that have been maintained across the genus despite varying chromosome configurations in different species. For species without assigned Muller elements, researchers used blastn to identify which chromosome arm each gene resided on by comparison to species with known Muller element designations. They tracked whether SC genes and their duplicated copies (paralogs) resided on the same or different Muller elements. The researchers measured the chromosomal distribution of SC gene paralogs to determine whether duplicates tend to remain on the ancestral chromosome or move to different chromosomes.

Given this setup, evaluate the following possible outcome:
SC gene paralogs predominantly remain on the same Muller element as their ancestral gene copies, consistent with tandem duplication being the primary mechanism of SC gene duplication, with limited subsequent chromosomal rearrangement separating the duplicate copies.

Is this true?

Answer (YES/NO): YES